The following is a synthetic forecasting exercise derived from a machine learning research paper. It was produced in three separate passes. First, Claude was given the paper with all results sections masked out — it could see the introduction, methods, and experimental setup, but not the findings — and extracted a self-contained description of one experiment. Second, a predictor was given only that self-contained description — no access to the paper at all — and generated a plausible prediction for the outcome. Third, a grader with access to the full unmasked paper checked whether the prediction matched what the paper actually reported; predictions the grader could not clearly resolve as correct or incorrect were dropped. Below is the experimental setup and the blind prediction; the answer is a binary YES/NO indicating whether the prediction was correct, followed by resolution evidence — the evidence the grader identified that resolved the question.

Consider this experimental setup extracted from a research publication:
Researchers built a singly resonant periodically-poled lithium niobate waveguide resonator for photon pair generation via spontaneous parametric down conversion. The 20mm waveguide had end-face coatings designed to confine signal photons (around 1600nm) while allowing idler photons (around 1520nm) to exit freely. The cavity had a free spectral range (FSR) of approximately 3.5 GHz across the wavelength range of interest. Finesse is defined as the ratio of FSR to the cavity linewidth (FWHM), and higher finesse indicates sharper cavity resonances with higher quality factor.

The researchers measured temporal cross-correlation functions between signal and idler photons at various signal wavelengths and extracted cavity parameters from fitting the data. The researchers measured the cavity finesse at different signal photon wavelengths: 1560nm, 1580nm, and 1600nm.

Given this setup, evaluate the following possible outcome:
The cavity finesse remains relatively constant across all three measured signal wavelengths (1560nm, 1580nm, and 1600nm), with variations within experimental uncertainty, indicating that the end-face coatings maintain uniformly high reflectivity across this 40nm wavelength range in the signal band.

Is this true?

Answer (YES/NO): NO